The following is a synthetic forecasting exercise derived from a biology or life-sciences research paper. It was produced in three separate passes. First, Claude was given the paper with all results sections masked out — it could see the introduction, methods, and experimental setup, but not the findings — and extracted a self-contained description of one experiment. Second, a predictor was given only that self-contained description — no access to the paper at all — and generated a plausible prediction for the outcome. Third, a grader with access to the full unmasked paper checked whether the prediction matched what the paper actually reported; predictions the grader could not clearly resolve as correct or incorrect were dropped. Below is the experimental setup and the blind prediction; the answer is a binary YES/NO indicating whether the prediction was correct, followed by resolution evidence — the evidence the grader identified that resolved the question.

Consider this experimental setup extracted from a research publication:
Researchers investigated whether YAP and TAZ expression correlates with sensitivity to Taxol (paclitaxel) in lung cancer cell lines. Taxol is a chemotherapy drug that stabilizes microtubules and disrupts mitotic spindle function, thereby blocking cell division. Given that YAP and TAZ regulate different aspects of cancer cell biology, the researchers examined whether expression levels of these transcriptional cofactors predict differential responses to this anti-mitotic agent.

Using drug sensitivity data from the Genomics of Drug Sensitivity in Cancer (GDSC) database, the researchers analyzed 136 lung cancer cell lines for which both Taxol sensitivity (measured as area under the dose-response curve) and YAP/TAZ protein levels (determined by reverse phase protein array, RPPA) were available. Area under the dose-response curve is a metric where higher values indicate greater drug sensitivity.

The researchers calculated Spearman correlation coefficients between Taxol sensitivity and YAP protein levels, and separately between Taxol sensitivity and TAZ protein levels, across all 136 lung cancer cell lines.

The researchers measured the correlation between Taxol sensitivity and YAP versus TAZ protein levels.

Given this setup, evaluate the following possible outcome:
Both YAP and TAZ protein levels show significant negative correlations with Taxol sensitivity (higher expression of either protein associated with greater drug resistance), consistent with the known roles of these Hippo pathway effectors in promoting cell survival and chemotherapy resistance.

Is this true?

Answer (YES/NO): NO